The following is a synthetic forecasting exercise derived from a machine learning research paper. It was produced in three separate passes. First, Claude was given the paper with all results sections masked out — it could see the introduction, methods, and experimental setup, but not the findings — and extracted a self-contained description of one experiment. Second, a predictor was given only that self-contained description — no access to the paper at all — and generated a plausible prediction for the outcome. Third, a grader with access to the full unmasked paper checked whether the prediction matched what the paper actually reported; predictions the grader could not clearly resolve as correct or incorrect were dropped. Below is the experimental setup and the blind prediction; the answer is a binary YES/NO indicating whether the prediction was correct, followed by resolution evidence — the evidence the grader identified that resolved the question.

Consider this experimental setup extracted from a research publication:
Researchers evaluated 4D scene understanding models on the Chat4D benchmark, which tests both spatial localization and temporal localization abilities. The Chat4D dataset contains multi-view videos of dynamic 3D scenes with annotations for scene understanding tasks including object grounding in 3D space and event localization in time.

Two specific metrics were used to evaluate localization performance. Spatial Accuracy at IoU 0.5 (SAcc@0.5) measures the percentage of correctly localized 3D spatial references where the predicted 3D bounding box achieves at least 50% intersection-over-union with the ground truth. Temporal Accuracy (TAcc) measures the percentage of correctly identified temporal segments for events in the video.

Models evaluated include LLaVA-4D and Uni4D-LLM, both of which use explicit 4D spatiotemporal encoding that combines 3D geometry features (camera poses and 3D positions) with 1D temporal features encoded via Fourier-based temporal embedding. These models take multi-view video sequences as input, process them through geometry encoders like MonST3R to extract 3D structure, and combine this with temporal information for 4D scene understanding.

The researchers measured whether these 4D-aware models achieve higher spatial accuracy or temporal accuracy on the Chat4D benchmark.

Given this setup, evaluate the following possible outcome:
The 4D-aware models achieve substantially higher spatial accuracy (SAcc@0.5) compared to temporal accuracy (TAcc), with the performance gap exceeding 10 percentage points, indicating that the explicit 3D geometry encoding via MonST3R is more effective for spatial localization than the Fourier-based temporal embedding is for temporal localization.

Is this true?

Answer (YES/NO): NO